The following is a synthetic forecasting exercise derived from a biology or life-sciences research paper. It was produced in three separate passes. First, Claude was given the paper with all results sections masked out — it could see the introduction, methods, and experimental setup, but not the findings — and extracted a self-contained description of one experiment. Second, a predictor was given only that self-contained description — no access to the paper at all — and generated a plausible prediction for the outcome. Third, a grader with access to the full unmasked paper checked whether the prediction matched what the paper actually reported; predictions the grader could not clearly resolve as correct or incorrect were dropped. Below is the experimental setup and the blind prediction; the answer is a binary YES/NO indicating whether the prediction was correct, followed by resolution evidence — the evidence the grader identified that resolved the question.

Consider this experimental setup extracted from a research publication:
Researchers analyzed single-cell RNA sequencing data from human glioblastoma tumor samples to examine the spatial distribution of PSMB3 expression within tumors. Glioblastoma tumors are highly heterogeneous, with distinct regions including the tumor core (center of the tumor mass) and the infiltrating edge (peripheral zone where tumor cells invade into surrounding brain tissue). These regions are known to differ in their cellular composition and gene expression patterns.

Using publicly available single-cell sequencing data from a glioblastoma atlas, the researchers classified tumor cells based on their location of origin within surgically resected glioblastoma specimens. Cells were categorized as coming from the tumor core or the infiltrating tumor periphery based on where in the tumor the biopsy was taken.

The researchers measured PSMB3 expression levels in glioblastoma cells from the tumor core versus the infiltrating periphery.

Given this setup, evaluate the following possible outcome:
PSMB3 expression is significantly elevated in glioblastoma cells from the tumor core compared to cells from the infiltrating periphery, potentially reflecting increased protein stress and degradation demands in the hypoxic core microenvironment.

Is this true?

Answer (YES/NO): NO